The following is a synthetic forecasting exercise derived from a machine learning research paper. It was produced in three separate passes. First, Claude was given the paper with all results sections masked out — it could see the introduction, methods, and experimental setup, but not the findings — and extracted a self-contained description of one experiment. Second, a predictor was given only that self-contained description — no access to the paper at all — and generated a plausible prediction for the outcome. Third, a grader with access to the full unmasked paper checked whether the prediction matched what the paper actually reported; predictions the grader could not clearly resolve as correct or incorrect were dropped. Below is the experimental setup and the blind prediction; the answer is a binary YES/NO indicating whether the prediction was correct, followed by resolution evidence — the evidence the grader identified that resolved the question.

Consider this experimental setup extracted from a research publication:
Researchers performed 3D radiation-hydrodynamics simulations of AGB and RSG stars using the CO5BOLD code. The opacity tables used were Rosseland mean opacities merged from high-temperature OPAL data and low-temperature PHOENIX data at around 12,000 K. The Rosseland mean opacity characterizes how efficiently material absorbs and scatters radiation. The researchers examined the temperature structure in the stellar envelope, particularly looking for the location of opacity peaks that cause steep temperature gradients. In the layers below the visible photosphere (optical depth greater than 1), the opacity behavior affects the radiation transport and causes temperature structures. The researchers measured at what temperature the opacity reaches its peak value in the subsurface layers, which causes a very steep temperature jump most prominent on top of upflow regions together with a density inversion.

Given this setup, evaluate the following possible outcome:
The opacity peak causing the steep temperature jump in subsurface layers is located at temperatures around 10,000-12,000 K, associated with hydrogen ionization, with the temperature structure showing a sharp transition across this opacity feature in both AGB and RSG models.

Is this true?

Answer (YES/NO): NO